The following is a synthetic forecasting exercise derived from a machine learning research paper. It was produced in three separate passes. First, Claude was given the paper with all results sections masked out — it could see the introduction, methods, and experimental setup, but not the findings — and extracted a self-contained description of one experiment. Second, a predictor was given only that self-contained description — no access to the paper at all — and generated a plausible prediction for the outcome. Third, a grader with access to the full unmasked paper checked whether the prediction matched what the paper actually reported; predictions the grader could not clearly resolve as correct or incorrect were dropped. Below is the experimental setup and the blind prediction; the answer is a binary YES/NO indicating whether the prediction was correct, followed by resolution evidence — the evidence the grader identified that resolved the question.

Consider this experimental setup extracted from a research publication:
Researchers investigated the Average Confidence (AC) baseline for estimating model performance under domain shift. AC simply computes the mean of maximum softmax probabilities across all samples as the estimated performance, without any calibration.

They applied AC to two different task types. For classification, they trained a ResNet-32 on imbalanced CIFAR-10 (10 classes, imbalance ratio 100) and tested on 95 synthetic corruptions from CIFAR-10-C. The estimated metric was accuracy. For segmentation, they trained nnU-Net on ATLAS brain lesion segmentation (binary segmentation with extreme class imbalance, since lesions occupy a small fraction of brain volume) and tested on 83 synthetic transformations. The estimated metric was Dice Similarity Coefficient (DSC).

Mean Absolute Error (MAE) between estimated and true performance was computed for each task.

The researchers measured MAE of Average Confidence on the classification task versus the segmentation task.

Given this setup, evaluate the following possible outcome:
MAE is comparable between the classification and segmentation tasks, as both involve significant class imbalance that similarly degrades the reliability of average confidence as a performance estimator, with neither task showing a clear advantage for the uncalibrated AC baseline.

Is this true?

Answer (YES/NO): YES